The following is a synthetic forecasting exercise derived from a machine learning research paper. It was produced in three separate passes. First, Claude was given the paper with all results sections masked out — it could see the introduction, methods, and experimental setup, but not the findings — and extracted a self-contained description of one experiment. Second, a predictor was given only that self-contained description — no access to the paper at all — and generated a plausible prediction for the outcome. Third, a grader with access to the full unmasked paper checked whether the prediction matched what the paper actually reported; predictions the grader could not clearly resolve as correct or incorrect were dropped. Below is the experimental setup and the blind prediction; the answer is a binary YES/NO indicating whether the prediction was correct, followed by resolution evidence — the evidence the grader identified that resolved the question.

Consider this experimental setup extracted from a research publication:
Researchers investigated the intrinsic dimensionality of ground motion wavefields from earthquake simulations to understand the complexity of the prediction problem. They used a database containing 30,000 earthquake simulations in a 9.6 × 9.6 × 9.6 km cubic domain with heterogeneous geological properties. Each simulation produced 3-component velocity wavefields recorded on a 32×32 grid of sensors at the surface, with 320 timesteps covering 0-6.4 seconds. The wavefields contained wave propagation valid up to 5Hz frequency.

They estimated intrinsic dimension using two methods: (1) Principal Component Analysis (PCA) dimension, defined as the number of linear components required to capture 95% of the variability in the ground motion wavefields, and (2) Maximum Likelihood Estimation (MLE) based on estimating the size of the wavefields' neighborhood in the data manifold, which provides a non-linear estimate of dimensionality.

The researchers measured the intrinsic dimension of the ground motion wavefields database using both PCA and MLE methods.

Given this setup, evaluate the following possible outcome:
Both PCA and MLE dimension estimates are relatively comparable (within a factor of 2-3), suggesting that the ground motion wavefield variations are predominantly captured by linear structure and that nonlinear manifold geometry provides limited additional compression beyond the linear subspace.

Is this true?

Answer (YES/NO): NO